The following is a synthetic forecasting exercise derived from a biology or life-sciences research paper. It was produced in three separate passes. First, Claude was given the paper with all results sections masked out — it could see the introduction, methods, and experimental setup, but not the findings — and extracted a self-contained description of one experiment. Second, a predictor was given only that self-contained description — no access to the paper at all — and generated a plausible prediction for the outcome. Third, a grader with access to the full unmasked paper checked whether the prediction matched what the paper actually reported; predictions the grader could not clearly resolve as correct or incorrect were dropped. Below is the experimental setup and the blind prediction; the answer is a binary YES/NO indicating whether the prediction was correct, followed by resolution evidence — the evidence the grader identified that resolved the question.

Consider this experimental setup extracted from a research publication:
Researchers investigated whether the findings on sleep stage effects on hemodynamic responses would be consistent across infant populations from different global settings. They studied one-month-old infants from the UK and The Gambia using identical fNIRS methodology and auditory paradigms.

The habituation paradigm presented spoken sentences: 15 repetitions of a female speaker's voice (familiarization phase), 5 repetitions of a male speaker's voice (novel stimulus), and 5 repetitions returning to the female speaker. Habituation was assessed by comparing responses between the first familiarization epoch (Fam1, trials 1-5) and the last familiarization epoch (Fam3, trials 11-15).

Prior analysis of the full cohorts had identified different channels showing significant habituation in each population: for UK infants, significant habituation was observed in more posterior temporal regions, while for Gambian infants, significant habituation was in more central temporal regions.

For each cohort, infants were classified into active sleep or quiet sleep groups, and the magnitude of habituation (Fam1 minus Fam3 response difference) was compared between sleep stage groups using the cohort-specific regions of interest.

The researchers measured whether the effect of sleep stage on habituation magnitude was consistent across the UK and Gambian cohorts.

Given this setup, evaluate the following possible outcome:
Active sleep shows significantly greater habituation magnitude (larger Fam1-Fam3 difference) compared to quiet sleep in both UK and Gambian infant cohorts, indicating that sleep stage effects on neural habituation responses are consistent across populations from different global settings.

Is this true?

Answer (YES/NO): NO